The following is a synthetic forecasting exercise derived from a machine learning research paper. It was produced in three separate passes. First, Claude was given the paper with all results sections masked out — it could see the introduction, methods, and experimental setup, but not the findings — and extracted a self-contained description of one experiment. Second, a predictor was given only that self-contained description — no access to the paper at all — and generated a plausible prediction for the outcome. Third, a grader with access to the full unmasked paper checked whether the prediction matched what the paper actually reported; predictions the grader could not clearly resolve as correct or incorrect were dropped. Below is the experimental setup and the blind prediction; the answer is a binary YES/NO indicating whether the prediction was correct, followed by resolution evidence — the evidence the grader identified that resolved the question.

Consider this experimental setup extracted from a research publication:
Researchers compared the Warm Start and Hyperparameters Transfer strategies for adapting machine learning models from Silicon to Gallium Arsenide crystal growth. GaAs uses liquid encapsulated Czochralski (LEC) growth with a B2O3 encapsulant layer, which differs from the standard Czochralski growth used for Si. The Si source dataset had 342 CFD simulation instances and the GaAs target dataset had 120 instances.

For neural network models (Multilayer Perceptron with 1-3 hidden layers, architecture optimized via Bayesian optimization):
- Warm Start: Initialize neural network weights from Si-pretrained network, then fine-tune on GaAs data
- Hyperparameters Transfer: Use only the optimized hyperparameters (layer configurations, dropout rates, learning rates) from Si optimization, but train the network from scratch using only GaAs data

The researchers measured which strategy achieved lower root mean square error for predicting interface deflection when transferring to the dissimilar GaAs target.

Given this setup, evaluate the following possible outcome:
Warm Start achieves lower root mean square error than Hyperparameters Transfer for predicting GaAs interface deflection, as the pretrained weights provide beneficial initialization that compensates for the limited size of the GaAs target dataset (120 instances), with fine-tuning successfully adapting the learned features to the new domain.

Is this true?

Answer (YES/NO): YES